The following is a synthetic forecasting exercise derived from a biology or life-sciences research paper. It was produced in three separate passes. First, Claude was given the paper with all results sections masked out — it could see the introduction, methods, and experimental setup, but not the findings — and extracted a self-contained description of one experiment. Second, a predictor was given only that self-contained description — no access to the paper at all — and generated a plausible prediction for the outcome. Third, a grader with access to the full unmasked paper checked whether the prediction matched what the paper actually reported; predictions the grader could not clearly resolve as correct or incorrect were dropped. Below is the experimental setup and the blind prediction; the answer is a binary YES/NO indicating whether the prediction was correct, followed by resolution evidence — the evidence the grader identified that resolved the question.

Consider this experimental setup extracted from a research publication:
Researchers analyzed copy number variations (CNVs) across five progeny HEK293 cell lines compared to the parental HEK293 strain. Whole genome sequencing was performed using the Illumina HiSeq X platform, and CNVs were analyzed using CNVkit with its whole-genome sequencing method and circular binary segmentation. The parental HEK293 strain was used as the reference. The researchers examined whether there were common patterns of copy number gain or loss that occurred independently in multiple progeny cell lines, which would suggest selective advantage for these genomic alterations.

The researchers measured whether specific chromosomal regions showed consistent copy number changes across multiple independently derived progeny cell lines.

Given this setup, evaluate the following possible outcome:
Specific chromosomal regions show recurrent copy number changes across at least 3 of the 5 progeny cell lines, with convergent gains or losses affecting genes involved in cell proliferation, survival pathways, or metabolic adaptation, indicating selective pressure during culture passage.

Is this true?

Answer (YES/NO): NO